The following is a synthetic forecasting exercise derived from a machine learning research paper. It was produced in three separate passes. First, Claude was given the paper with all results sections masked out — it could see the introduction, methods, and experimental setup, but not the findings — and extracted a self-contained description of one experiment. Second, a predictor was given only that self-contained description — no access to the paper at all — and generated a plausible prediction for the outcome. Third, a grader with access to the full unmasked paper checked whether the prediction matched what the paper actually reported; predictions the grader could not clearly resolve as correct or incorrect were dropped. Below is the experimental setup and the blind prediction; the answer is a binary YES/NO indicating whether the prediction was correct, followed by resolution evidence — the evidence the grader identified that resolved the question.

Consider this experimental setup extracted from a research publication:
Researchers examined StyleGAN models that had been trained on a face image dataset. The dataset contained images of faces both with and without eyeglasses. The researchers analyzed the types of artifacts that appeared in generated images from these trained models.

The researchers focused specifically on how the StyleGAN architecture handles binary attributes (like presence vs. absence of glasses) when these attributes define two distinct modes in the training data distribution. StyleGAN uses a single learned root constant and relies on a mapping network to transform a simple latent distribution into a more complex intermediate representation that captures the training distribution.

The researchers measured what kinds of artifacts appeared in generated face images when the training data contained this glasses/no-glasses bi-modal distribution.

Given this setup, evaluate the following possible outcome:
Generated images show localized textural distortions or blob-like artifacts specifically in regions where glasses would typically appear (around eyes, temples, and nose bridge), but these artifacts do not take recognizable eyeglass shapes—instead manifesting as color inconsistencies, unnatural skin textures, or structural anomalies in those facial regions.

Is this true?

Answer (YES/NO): NO